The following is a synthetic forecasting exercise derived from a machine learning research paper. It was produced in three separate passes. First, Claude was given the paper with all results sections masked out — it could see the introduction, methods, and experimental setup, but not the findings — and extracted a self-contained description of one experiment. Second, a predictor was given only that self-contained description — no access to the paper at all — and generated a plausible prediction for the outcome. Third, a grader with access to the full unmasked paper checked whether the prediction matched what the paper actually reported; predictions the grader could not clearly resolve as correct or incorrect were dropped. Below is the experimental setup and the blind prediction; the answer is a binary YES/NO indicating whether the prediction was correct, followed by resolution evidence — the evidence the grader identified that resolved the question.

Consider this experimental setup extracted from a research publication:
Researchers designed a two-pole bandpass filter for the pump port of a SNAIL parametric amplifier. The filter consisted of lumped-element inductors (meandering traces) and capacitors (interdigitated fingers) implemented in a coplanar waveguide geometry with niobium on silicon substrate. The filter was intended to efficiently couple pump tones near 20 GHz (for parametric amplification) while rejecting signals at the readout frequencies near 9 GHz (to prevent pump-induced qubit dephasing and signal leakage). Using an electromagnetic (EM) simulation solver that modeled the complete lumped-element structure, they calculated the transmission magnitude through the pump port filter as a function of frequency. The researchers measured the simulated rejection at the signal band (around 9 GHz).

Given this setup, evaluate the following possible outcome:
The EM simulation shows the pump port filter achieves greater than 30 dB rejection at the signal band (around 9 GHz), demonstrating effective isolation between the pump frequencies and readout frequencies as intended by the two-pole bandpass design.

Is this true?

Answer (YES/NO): YES